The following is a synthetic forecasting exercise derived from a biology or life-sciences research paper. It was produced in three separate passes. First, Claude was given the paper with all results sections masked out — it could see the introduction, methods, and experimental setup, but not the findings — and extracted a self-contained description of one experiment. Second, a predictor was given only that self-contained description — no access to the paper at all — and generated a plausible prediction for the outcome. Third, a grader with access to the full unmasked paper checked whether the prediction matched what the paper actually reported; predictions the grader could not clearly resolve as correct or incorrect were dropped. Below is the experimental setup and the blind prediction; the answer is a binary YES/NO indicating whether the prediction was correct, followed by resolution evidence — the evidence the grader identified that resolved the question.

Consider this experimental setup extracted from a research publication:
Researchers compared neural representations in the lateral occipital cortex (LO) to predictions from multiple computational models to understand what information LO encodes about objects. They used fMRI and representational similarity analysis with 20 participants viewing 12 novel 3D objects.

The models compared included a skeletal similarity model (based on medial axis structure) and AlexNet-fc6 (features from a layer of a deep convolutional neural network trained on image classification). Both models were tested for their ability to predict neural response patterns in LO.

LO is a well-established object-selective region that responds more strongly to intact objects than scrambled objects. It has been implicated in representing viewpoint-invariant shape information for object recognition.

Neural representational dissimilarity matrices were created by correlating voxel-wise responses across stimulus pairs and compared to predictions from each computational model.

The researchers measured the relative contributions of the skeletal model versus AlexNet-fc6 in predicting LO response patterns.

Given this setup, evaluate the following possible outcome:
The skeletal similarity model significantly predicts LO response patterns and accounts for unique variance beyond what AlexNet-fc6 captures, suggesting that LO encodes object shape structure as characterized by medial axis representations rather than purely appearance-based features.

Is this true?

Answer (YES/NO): YES